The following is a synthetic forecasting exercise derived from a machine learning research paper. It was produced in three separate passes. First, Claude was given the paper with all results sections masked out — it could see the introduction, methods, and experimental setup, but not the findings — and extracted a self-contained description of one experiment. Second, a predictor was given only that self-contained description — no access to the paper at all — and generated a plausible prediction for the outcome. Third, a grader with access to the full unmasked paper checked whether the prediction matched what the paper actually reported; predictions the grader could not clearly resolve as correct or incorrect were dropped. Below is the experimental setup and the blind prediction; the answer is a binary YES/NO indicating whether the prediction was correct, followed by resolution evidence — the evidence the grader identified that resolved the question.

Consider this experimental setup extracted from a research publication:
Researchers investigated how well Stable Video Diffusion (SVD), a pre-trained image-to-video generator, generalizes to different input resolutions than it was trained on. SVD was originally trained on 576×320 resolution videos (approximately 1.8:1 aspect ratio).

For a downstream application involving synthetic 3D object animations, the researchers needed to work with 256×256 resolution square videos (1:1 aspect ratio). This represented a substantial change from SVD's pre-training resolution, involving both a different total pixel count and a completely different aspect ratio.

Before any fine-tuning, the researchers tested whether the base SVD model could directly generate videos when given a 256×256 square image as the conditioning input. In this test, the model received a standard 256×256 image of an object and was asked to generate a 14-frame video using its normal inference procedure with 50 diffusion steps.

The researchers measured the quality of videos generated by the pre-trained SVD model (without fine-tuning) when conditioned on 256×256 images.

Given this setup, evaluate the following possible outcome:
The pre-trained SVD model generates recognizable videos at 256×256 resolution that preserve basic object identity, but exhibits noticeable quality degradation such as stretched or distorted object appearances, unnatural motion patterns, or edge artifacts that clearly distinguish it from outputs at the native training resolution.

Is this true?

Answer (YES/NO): NO